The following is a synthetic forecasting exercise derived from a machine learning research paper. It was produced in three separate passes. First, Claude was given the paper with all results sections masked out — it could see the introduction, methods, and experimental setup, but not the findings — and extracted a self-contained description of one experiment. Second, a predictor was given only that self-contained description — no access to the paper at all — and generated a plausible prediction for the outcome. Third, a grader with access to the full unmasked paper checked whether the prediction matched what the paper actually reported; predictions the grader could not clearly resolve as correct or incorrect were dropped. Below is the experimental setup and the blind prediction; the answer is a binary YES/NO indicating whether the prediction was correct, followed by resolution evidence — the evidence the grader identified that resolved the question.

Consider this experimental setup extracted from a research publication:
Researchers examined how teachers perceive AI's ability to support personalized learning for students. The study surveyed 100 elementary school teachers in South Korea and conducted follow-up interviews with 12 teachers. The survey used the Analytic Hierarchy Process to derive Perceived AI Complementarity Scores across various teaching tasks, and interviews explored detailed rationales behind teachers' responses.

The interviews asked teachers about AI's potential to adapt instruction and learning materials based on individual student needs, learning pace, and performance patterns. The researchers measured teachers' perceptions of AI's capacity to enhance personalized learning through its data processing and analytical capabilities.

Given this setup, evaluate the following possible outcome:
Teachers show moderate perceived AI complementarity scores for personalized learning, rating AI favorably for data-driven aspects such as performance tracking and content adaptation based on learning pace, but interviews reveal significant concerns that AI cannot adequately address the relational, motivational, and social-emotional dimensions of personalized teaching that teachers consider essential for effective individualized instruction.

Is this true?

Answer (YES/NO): NO